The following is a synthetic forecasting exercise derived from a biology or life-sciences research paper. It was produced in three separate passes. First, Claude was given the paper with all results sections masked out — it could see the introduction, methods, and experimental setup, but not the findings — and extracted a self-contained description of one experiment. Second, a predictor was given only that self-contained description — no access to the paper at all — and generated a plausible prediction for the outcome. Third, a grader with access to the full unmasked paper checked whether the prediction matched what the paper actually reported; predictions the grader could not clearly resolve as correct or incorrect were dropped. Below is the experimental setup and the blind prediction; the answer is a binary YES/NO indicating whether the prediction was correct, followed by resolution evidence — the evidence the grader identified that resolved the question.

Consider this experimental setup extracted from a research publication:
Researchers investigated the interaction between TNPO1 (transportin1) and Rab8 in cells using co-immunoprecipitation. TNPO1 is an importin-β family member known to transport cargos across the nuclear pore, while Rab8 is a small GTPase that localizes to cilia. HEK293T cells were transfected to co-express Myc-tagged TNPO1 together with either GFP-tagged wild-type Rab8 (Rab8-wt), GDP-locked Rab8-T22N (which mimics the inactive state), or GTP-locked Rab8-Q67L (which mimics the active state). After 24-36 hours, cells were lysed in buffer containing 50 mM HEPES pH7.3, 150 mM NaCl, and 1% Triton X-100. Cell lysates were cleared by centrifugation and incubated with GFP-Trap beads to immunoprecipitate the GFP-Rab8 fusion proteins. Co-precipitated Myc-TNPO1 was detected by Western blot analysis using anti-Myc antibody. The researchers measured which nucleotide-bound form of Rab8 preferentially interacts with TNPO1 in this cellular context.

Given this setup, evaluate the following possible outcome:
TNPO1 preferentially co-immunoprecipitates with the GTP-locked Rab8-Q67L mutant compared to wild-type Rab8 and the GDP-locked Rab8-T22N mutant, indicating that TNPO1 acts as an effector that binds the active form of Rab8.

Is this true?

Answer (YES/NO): NO